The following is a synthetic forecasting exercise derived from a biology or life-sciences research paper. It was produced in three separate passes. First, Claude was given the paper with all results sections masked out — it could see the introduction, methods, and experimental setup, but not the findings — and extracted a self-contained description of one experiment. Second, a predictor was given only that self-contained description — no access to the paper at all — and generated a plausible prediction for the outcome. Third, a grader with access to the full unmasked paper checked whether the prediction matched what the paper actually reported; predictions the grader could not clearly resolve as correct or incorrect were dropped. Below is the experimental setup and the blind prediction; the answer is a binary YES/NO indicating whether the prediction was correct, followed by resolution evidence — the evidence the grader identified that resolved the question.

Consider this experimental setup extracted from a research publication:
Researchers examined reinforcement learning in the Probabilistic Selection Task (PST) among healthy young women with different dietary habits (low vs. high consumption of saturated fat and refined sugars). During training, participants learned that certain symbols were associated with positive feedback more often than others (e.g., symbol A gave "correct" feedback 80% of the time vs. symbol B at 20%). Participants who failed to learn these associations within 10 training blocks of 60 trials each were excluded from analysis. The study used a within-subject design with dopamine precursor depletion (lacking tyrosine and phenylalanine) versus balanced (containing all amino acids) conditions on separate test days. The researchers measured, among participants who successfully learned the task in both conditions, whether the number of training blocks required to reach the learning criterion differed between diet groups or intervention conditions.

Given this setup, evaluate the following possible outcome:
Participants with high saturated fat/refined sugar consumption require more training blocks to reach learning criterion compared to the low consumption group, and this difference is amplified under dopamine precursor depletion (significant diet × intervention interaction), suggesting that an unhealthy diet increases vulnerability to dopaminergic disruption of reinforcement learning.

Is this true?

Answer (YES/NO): NO